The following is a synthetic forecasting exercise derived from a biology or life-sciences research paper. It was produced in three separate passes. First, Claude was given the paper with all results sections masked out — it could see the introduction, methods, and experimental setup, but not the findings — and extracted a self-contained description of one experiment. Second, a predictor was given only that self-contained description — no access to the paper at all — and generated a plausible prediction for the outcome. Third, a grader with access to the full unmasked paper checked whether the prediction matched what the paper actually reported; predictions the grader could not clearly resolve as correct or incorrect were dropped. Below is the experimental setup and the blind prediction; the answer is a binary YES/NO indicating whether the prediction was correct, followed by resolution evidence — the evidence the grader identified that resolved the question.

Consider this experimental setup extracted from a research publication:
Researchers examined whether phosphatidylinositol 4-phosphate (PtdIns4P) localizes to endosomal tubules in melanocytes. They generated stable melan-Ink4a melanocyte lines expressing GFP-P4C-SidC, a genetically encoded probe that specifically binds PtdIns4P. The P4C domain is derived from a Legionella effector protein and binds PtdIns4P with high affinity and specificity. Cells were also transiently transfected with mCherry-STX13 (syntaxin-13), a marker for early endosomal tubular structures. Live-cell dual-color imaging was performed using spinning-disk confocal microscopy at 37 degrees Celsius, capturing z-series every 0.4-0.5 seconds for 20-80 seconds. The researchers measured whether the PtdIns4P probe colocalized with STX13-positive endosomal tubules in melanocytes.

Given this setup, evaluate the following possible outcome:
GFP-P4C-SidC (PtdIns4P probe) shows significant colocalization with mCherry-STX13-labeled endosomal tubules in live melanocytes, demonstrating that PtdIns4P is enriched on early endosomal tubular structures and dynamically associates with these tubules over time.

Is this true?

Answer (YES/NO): YES